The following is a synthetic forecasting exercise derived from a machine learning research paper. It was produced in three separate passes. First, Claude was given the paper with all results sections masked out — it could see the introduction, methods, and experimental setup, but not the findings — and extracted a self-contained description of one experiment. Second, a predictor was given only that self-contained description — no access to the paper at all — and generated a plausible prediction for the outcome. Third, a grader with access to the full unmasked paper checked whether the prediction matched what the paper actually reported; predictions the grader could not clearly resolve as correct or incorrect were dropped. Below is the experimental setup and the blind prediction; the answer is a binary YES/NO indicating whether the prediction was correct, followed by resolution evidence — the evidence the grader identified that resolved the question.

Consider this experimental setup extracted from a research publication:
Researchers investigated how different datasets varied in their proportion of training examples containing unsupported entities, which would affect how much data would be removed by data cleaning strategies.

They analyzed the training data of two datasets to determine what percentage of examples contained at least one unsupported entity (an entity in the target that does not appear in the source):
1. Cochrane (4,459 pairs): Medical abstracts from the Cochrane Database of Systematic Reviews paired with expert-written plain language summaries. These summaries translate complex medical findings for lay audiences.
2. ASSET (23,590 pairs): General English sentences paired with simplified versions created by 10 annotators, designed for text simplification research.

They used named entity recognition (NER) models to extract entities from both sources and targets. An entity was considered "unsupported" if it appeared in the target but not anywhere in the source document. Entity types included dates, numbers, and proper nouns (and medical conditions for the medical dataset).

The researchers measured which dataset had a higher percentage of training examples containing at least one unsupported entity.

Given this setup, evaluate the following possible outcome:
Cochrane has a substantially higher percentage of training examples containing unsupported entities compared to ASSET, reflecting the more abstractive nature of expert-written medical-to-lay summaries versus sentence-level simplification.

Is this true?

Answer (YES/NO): YES